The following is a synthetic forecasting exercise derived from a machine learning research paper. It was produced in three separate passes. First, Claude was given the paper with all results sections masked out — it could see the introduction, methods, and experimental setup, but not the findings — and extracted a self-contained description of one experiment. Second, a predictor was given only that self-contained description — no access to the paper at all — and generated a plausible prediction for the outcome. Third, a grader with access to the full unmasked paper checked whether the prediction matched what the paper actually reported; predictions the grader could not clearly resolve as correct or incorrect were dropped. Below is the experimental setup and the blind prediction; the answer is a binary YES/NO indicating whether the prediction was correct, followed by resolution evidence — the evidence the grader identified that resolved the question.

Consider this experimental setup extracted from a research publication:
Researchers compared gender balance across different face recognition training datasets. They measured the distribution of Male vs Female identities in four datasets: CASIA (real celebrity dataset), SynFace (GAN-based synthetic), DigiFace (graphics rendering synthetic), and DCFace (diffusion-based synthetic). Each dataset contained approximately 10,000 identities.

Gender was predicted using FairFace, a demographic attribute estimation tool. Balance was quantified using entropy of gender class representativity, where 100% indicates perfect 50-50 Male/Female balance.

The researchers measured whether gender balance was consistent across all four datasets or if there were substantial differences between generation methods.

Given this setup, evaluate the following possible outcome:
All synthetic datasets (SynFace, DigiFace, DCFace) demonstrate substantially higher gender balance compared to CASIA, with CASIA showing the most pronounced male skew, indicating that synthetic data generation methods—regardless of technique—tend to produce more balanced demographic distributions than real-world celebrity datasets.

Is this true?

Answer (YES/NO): NO